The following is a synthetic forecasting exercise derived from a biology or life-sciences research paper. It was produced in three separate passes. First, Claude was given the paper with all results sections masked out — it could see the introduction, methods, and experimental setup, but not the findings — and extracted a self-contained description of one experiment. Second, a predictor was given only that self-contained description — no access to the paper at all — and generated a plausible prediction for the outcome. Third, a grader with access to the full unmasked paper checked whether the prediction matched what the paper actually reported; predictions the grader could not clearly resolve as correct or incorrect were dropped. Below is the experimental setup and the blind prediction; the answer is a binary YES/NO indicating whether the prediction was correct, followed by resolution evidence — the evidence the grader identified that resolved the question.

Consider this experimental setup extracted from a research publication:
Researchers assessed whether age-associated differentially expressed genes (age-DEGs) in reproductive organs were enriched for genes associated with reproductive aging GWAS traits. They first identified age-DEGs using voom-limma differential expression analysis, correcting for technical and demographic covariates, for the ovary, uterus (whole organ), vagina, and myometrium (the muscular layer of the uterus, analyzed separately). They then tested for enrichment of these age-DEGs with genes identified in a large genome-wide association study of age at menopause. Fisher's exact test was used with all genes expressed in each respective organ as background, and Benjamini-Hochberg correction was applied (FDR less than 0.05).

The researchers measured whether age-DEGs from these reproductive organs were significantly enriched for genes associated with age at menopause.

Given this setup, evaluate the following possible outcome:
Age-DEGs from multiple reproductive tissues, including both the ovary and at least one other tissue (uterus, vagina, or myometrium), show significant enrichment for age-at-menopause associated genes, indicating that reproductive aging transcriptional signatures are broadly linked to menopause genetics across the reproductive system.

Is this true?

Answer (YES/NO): NO